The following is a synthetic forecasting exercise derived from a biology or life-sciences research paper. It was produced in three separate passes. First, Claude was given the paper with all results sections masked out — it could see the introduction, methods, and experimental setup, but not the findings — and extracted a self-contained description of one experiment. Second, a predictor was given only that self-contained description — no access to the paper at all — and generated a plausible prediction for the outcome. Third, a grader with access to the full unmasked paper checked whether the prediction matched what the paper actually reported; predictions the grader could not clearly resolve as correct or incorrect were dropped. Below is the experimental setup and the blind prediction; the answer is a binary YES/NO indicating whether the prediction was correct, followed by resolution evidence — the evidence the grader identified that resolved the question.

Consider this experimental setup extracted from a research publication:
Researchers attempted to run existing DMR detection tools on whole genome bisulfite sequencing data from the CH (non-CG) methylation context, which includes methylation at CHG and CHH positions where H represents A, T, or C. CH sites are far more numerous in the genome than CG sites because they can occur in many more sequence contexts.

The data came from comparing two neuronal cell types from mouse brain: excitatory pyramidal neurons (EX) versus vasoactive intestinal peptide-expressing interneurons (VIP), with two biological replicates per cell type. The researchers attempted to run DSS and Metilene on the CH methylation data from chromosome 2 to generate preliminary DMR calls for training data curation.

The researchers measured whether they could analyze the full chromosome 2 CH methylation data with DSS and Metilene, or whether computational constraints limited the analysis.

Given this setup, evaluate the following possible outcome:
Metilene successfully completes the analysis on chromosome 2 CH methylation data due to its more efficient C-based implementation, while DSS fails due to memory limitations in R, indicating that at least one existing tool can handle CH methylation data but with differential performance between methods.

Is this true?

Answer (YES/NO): NO